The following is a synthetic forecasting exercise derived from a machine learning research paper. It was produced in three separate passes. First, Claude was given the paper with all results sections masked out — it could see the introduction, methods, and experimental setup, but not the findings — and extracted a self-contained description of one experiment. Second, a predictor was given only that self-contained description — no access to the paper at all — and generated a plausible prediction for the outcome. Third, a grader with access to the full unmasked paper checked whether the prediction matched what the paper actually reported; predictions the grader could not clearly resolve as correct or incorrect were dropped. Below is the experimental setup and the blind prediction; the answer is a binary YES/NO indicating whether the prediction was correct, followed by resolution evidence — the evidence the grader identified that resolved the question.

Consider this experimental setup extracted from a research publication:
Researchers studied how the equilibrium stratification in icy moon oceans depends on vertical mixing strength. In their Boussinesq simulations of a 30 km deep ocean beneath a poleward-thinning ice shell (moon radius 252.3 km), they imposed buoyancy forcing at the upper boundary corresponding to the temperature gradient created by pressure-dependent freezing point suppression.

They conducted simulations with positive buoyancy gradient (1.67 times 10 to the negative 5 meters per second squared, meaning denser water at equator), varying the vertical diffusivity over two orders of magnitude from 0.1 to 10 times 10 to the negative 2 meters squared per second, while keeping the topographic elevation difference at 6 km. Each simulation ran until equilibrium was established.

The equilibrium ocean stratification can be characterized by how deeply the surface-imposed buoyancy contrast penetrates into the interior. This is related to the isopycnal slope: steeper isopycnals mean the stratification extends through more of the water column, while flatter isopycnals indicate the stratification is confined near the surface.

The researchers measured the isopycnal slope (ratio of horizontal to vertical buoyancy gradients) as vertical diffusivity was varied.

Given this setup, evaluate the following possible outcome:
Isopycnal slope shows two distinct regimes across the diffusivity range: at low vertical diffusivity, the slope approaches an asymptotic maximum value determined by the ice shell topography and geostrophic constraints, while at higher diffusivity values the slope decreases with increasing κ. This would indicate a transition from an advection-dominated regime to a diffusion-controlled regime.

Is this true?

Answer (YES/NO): NO